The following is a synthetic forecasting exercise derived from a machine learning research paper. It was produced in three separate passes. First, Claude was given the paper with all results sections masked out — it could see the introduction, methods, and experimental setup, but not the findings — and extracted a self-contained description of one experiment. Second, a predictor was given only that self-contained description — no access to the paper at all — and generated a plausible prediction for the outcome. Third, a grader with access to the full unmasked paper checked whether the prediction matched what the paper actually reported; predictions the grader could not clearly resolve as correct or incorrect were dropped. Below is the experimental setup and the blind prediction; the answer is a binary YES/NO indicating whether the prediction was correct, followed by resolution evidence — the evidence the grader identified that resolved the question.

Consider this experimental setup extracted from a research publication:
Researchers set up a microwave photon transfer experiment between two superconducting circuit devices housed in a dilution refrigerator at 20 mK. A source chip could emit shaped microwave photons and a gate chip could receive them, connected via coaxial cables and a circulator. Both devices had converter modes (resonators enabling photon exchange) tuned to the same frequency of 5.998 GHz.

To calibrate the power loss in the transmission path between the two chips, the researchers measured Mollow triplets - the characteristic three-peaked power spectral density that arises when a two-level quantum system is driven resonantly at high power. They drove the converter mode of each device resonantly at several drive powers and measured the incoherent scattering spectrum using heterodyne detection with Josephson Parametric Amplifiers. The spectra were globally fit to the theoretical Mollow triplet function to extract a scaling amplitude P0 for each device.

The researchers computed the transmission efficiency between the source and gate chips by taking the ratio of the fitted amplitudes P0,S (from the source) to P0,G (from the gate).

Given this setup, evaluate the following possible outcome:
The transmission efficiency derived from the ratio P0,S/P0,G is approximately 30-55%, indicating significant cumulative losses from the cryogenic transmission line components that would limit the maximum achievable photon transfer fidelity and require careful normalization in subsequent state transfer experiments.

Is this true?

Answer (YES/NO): NO